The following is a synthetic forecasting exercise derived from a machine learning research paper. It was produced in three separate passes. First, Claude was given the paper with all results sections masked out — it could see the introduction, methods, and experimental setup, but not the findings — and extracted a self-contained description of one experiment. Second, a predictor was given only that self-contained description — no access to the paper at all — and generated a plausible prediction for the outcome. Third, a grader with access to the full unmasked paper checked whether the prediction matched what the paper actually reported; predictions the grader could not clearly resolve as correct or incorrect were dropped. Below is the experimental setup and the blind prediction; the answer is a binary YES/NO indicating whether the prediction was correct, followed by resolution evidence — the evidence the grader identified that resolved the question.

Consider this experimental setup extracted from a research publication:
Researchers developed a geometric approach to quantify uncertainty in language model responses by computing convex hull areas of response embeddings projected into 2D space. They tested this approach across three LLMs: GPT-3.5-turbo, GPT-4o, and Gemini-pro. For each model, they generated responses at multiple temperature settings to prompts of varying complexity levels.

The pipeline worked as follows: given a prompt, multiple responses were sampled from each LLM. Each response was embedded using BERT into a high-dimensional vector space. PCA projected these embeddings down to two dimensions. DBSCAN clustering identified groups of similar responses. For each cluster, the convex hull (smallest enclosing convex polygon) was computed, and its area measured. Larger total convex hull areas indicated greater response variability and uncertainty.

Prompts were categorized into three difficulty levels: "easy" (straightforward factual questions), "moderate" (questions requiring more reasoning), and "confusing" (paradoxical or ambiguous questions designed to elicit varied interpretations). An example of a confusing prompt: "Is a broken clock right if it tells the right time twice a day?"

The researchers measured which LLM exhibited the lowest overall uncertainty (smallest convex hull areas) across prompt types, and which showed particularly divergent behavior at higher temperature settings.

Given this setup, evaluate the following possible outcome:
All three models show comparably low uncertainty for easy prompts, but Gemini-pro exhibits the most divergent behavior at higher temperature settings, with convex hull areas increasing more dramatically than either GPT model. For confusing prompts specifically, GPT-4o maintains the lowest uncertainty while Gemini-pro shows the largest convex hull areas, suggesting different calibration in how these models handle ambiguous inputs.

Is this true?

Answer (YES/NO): NO